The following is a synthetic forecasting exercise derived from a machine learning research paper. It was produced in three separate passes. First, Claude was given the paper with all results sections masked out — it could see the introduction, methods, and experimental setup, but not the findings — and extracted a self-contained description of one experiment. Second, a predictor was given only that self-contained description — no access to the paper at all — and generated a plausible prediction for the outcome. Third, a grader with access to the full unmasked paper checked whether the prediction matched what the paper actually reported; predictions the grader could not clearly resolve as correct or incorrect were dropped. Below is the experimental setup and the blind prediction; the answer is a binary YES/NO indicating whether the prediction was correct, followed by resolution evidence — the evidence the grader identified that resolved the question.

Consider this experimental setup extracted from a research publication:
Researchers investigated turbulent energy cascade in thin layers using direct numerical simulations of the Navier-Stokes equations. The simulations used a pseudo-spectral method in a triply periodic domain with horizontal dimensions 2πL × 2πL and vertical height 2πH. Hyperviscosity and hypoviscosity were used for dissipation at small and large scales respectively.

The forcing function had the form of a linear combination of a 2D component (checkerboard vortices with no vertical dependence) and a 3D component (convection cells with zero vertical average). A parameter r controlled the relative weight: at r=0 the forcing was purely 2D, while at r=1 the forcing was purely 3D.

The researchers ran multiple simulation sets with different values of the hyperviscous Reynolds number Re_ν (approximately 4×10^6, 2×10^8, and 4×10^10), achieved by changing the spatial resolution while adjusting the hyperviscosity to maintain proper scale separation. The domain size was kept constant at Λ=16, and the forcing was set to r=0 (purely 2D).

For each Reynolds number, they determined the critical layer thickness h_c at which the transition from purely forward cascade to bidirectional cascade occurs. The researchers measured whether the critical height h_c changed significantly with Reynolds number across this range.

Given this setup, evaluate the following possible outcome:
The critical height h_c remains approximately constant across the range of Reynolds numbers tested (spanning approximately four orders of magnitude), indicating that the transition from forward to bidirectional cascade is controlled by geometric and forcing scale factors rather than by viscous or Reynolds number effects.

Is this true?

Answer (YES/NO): NO